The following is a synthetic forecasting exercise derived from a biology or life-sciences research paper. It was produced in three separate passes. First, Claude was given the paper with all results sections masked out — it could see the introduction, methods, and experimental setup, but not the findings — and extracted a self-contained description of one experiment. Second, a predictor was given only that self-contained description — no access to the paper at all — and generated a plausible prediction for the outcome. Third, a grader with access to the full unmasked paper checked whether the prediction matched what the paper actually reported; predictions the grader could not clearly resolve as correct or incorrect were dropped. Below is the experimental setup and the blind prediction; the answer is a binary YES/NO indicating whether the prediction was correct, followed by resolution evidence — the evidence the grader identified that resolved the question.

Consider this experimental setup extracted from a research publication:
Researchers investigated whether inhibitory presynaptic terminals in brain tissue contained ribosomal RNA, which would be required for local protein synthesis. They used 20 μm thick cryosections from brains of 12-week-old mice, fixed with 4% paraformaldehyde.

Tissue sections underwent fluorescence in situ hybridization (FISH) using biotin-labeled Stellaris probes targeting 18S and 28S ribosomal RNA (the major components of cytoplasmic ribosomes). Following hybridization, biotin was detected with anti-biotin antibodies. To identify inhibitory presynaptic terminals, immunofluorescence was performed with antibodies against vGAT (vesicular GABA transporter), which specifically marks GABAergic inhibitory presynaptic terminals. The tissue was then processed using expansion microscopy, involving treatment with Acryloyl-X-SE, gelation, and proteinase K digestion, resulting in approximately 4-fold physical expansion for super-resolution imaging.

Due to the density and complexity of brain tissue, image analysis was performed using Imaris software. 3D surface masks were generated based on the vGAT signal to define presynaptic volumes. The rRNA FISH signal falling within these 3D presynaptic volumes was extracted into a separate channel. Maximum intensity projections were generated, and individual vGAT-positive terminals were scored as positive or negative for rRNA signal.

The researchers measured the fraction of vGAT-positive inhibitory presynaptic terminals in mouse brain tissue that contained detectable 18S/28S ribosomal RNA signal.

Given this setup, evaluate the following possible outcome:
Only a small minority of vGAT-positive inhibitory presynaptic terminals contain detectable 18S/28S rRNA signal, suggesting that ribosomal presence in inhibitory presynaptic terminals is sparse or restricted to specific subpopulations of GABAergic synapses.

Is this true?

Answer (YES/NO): NO